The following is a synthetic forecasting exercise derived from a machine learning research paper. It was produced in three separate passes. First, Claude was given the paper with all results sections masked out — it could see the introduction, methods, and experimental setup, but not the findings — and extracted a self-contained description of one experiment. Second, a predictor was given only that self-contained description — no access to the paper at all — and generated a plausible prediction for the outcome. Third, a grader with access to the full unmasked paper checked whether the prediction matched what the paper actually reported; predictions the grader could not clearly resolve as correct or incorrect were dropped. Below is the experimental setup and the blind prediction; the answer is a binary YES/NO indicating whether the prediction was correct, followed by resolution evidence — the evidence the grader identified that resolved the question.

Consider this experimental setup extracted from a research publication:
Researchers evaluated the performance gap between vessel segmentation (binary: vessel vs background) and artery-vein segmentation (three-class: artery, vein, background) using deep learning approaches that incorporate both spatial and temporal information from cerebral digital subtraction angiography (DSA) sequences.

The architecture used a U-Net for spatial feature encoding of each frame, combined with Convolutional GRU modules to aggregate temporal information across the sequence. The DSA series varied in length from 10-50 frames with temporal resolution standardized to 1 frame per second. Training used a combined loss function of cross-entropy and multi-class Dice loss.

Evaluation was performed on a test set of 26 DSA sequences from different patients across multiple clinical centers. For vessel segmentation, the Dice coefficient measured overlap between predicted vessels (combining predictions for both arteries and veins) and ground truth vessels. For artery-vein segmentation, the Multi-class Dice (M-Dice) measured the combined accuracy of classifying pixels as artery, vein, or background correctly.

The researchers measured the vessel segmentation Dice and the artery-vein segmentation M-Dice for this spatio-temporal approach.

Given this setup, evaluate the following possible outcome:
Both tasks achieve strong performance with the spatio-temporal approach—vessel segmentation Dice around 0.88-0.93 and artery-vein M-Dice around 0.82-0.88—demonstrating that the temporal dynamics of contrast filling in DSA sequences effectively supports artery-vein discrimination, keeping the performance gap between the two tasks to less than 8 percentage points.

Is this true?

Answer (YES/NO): NO